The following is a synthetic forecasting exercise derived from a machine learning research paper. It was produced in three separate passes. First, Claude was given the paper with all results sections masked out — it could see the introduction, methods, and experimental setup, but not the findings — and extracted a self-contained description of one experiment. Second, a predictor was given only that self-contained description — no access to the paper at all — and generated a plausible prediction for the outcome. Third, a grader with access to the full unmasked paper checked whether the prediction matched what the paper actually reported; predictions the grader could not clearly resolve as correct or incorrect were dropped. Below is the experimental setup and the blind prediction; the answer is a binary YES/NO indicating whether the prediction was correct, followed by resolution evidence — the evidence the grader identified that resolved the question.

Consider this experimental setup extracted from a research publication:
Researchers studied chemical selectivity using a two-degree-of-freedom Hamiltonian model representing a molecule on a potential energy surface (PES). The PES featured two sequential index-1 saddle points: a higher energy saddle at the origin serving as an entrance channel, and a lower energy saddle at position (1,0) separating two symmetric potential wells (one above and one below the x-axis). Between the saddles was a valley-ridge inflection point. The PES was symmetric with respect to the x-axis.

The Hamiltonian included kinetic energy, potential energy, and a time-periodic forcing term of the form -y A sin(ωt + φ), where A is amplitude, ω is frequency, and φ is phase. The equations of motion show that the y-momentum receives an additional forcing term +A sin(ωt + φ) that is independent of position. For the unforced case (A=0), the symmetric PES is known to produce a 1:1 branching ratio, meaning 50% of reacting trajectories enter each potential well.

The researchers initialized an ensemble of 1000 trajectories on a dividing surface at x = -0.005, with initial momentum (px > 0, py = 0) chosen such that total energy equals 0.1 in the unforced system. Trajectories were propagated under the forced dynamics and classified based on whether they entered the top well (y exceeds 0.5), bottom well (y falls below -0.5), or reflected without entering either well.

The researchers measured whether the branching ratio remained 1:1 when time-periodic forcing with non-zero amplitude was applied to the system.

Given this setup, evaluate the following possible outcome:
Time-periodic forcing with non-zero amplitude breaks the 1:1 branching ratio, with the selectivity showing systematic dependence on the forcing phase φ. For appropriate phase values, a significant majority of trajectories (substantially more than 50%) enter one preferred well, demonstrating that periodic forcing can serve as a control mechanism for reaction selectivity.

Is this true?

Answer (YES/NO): YES